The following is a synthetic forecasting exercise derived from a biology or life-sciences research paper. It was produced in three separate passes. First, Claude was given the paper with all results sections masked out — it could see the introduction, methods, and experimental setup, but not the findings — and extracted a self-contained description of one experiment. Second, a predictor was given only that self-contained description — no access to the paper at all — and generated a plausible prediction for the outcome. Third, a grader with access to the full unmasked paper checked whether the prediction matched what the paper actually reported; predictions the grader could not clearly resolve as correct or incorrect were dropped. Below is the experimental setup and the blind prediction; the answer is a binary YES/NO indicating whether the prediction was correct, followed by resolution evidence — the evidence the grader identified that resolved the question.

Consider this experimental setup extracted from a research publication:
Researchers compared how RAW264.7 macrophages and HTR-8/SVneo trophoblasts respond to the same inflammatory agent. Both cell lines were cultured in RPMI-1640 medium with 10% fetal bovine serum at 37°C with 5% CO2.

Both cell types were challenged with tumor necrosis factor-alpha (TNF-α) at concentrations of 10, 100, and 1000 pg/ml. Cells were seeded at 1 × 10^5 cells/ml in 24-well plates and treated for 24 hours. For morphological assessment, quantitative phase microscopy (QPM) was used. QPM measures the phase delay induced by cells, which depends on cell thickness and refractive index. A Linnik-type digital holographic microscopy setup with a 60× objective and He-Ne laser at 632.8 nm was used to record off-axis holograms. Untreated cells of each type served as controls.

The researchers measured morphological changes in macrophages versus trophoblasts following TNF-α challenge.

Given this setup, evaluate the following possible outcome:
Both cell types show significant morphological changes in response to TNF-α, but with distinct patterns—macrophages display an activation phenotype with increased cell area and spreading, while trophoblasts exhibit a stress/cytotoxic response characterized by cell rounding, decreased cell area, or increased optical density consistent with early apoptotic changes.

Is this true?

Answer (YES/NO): NO